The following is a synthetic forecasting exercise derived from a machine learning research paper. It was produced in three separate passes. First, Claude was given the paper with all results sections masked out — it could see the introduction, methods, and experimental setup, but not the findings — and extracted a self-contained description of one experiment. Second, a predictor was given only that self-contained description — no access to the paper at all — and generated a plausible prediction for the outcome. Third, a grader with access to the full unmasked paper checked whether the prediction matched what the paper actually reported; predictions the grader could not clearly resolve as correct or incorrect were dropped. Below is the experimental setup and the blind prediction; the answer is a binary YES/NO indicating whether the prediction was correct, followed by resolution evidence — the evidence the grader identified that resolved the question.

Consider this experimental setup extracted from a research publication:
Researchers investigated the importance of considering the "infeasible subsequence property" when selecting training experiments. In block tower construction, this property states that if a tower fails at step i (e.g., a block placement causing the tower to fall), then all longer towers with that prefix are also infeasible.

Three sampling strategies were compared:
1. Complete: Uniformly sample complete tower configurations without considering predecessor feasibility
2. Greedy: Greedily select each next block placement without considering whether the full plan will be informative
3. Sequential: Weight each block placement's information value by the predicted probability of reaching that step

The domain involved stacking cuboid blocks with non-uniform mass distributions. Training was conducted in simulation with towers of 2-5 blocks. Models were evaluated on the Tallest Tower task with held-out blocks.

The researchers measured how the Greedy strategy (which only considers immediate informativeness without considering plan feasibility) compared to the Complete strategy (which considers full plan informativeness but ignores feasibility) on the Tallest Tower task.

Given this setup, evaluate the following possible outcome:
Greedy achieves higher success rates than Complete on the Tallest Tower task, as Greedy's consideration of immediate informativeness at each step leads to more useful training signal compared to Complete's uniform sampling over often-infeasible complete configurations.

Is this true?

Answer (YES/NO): NO